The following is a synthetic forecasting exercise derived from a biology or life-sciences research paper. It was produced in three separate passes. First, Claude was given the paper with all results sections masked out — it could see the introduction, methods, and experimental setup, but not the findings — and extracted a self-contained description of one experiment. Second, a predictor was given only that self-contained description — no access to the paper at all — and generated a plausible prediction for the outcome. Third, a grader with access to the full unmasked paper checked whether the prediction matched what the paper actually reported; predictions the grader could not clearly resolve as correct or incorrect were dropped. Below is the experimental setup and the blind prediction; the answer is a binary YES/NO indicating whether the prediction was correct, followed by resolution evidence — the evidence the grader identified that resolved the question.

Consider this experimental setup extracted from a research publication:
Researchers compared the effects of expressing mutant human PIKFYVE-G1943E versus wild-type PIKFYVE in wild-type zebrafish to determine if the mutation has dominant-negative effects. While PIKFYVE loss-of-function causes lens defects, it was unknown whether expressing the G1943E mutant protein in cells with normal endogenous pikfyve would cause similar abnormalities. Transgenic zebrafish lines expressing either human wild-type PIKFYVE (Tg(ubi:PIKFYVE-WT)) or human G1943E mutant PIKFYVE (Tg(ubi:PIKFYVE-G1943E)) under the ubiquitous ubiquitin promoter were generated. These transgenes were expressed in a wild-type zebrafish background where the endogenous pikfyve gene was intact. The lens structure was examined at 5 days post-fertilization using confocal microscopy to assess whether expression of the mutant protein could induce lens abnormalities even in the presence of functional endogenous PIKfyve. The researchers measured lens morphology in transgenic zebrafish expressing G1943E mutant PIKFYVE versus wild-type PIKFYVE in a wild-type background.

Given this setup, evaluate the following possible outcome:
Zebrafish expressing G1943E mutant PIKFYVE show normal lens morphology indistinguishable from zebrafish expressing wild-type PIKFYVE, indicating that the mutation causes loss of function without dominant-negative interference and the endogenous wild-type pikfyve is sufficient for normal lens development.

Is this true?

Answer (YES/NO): YES